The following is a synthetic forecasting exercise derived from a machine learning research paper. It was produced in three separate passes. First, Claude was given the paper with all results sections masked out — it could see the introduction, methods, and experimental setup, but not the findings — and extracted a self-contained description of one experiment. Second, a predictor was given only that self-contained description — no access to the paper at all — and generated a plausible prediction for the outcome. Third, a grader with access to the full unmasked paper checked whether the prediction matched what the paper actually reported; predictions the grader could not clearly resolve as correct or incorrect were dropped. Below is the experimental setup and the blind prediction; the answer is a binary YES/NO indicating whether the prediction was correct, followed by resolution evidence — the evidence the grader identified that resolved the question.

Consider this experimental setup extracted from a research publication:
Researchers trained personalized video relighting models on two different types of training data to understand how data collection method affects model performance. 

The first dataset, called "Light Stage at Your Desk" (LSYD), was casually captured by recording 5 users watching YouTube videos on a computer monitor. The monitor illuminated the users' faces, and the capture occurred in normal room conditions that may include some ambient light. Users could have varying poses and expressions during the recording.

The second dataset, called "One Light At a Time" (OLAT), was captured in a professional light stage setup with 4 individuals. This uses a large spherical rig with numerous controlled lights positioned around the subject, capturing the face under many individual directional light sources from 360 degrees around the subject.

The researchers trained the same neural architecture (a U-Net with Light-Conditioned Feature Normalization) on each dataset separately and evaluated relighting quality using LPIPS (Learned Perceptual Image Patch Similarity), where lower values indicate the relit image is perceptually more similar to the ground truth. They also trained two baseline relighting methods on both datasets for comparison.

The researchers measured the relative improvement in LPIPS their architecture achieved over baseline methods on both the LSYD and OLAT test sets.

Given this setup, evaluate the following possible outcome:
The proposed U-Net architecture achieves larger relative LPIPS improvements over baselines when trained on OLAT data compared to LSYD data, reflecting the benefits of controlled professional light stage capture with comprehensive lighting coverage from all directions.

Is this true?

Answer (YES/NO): YES